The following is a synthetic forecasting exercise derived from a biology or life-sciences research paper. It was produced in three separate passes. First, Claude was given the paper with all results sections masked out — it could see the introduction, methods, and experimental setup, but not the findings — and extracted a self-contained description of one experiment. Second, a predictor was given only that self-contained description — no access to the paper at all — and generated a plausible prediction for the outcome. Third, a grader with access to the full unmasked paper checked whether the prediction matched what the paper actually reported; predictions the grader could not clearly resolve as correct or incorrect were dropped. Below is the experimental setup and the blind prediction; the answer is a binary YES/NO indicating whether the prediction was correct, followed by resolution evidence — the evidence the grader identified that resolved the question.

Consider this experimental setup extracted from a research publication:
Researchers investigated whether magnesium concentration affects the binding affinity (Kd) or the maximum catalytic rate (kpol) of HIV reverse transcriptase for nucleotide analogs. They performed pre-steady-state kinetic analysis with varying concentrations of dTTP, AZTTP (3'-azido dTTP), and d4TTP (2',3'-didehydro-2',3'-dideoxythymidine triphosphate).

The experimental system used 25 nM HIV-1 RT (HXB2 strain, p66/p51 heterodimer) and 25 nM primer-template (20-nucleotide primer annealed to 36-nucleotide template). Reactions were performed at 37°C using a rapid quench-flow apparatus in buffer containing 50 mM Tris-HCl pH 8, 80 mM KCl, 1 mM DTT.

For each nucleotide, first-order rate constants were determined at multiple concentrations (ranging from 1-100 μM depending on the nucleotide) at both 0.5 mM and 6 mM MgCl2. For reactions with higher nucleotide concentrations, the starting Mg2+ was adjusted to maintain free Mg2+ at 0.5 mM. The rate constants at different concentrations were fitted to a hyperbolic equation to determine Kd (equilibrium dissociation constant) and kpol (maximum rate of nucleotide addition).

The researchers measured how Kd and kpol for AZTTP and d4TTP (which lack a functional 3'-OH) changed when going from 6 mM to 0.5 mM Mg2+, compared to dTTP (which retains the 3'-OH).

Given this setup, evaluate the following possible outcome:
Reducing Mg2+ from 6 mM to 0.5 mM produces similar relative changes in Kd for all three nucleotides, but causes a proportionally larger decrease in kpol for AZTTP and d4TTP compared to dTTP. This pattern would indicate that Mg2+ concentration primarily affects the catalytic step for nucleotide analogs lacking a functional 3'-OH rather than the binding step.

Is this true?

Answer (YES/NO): YES